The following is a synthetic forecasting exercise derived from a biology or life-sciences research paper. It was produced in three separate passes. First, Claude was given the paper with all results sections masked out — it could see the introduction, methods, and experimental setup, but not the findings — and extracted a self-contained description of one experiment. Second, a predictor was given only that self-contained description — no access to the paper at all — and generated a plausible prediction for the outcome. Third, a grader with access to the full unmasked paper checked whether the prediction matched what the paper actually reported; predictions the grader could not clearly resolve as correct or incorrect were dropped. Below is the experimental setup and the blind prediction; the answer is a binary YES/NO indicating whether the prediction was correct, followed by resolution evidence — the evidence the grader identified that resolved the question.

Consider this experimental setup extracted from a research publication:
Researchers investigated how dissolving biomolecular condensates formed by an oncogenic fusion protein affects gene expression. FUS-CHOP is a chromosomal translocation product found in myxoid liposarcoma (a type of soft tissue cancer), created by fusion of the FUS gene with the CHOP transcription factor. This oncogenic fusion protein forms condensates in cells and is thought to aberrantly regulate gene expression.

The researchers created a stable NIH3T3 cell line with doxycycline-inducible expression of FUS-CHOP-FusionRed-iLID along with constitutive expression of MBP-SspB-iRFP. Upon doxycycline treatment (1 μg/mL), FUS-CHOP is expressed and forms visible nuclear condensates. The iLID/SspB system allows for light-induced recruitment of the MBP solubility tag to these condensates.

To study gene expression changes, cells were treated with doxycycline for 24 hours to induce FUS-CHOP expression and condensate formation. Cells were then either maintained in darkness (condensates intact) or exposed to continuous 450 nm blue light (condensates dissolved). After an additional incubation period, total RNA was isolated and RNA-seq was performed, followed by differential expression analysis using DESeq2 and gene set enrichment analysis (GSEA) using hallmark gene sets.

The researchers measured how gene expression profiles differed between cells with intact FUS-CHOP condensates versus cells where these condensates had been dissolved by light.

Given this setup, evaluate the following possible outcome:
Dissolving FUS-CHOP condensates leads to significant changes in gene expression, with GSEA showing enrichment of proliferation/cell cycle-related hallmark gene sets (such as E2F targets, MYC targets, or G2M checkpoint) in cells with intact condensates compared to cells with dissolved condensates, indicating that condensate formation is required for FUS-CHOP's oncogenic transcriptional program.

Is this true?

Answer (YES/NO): YES